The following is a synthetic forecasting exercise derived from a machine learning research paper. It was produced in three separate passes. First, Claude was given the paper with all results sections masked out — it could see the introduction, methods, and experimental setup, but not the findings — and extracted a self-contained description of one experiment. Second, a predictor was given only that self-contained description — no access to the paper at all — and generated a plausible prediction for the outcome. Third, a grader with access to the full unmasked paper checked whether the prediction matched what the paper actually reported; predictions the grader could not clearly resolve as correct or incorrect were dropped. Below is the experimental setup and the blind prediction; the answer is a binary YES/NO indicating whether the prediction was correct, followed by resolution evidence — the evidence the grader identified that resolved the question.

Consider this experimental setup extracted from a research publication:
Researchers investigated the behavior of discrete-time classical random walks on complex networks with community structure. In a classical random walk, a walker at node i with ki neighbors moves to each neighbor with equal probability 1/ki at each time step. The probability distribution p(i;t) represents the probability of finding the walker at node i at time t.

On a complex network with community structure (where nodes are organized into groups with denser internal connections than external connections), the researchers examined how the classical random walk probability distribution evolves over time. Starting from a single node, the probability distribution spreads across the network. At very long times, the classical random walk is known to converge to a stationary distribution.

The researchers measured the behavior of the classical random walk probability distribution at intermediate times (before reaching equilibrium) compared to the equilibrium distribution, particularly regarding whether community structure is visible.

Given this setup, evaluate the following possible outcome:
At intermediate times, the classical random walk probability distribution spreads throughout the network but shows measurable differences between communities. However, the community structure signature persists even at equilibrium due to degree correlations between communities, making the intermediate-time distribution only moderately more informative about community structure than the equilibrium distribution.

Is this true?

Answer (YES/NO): NO